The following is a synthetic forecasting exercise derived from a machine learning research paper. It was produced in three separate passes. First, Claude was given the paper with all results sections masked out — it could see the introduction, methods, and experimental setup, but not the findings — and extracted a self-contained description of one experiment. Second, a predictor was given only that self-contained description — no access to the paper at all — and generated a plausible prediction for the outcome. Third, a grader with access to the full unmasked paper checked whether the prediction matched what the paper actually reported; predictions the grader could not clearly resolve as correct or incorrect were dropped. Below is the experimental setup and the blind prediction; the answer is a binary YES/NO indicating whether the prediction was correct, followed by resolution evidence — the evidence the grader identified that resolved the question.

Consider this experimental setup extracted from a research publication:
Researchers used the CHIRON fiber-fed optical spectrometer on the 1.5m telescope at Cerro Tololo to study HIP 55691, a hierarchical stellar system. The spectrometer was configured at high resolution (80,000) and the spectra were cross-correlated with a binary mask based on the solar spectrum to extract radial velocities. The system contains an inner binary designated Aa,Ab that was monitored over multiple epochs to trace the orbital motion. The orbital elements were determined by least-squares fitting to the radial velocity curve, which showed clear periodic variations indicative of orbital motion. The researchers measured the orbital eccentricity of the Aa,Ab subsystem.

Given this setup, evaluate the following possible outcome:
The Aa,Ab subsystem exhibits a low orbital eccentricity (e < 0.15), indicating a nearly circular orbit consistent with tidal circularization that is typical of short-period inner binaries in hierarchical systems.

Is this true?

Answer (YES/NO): NO